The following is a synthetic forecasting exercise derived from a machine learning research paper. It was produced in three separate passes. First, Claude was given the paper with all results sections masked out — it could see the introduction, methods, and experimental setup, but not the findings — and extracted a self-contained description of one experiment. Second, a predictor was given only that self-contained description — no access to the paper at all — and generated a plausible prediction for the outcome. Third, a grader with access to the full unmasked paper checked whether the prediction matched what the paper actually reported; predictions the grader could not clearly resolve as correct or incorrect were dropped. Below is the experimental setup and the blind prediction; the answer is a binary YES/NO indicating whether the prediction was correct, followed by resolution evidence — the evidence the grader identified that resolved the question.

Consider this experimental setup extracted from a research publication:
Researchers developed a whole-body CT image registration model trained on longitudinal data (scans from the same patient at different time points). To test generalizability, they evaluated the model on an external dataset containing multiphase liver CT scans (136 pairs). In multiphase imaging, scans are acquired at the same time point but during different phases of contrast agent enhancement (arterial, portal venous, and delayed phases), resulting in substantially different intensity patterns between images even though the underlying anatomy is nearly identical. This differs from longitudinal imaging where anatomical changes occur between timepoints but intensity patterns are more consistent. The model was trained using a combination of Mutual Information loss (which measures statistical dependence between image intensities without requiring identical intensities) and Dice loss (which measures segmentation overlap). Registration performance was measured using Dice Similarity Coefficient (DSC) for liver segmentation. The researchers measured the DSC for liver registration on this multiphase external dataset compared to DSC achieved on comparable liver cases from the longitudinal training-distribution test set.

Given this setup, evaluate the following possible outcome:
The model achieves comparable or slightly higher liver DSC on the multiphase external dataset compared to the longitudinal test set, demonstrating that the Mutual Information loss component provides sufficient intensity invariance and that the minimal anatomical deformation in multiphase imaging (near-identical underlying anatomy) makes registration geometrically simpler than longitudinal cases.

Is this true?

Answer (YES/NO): NO